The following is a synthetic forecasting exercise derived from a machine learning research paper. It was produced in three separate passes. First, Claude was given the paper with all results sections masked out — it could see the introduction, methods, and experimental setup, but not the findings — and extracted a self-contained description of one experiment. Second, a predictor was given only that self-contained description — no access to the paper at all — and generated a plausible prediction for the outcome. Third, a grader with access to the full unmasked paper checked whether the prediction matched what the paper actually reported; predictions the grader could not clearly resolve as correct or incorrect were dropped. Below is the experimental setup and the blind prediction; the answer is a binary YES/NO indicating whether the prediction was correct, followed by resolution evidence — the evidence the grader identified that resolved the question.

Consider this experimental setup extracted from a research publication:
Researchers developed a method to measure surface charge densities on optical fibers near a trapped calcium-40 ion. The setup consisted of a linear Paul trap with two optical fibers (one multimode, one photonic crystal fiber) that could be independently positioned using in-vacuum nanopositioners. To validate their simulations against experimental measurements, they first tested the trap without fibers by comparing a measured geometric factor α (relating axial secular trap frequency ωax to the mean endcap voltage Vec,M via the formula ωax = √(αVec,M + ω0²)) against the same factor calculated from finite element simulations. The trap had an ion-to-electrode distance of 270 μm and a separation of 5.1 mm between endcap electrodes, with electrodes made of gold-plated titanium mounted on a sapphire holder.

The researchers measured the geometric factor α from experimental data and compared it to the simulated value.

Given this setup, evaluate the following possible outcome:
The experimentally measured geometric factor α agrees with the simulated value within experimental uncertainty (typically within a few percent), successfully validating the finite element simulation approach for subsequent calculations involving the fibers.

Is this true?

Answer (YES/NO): NO